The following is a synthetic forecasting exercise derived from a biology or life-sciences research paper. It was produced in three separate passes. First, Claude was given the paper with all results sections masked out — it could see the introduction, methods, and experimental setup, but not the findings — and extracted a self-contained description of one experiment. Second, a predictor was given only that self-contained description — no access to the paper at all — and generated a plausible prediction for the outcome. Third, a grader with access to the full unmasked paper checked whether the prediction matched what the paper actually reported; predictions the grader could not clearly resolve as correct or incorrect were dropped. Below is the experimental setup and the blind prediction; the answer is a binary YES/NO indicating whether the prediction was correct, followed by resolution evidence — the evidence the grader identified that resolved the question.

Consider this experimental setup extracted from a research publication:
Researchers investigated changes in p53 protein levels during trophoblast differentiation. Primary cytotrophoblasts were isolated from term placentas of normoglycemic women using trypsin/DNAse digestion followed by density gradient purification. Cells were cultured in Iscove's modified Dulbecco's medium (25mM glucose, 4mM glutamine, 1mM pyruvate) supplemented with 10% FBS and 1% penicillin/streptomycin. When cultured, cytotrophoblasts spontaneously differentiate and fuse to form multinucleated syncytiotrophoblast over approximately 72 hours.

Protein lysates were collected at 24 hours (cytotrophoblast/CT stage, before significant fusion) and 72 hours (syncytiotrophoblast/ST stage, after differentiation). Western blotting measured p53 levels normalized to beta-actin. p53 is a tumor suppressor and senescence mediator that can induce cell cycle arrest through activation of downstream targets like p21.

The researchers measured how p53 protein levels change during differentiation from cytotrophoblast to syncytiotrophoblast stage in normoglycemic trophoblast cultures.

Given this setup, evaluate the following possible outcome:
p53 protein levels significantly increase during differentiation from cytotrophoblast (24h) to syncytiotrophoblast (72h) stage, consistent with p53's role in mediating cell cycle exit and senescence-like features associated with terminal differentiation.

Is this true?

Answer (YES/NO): NO